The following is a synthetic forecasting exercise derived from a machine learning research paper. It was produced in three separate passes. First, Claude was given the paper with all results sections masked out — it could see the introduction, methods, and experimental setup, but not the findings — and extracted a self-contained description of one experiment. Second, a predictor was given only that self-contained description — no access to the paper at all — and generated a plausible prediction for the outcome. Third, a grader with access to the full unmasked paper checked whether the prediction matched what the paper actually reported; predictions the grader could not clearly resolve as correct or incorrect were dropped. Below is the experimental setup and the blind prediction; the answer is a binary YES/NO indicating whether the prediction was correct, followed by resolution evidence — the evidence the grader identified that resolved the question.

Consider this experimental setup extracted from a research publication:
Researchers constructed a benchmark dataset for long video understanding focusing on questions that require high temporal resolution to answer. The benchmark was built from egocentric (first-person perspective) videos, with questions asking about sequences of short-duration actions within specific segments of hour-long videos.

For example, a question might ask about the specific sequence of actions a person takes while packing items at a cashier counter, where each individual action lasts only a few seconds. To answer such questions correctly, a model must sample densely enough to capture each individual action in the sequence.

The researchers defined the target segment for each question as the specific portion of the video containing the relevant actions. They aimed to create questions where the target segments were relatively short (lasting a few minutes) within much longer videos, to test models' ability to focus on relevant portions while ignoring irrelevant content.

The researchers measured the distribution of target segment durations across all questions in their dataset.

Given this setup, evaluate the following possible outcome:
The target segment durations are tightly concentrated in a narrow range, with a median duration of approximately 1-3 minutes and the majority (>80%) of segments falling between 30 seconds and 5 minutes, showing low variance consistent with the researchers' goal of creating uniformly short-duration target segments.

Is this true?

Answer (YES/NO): NO